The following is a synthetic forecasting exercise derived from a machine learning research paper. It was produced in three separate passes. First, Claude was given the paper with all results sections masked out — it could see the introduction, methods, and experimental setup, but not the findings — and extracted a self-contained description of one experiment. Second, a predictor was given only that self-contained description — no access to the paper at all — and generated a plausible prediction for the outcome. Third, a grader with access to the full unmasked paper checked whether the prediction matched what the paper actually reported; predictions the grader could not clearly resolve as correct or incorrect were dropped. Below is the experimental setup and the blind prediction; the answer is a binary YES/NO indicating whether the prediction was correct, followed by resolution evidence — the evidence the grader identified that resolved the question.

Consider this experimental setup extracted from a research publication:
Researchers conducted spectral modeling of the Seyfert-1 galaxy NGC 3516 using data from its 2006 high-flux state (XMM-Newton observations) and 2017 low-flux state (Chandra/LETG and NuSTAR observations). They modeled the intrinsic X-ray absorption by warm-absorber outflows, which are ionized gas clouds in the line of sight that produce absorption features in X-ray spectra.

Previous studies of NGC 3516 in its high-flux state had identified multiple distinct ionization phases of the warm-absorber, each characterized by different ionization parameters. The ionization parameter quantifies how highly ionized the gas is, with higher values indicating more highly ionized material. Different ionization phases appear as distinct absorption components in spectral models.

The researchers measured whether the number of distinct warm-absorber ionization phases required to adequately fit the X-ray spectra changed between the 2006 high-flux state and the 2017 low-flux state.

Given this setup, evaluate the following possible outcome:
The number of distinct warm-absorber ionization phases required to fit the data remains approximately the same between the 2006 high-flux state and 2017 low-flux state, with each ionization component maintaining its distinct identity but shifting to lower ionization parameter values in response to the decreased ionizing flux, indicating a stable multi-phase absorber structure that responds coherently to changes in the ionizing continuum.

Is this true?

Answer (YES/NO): YES